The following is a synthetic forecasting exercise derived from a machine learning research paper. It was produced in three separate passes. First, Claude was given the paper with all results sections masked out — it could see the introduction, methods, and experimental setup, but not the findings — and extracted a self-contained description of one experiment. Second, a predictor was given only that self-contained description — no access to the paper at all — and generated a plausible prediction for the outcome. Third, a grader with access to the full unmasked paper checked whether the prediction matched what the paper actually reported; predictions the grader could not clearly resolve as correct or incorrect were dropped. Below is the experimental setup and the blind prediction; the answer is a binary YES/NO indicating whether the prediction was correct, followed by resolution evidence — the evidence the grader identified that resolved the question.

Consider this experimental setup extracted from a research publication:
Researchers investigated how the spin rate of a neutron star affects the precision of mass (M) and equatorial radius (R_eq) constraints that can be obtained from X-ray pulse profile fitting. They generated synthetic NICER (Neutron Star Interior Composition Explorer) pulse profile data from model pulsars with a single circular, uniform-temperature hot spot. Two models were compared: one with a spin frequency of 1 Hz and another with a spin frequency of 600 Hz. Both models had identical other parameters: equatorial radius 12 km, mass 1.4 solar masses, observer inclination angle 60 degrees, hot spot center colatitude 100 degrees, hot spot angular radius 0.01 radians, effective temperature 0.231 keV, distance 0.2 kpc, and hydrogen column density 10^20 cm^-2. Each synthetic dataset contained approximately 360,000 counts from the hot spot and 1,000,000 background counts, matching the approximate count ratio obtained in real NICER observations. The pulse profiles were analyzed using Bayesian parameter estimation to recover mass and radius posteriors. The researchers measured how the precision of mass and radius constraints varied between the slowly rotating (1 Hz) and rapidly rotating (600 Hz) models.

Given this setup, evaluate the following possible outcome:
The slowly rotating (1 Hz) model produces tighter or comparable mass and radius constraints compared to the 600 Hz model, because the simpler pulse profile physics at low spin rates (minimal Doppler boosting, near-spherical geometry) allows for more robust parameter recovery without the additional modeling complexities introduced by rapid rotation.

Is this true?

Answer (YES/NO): NO